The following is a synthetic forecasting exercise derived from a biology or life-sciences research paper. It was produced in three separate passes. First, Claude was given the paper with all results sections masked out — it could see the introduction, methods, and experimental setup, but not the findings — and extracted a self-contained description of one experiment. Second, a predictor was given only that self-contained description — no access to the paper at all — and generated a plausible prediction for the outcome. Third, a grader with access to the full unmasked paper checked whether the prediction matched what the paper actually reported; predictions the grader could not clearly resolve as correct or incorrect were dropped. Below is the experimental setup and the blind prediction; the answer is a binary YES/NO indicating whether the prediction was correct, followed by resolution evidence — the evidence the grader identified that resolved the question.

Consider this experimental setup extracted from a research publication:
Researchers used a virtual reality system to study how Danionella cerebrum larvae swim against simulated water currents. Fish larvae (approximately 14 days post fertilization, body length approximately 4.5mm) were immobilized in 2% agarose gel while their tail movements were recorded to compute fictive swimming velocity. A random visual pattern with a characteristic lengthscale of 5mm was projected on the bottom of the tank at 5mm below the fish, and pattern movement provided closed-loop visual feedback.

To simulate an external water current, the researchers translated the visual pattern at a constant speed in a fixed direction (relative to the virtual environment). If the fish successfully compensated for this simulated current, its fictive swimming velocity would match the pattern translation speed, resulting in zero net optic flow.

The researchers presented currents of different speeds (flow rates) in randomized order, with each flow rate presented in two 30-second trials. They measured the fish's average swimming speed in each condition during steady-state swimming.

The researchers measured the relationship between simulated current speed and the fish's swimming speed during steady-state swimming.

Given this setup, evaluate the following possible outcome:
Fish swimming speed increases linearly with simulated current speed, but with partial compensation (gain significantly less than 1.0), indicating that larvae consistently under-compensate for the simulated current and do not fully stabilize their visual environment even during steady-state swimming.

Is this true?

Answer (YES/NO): NO